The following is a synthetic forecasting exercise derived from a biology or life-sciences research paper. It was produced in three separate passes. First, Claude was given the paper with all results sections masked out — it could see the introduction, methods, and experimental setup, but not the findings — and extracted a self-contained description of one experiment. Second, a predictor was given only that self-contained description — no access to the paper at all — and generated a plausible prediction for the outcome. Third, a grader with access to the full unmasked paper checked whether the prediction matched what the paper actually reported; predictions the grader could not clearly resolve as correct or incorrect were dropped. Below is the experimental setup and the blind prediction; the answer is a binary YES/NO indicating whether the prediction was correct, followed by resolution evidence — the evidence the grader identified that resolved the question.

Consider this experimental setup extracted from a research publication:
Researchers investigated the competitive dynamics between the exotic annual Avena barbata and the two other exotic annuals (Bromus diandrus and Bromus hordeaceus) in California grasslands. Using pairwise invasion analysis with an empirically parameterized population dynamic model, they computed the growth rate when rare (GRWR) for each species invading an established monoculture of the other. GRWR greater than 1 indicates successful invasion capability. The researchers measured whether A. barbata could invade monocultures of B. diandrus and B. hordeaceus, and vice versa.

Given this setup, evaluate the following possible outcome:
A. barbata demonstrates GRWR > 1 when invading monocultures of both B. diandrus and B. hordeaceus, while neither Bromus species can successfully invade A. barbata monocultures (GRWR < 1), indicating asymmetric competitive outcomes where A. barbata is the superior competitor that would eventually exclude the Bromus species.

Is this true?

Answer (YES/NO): NO